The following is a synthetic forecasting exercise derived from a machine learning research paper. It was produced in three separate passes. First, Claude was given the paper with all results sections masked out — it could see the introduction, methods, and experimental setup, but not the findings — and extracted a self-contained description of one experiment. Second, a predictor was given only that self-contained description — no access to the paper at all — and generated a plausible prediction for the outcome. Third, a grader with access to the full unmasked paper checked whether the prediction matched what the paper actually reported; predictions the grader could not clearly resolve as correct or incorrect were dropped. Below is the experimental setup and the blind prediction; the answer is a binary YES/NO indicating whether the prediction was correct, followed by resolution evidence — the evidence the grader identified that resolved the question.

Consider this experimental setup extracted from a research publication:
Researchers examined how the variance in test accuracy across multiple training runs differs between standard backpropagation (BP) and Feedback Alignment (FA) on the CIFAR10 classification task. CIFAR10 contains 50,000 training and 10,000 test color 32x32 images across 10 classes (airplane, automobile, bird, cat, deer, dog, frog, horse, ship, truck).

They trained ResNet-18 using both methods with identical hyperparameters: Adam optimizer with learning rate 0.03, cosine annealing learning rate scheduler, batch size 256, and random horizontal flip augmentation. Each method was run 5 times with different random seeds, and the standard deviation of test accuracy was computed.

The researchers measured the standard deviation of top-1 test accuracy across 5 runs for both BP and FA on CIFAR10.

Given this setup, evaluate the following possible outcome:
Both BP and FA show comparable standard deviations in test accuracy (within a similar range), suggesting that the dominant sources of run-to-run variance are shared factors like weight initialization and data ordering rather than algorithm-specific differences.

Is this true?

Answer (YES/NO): NO